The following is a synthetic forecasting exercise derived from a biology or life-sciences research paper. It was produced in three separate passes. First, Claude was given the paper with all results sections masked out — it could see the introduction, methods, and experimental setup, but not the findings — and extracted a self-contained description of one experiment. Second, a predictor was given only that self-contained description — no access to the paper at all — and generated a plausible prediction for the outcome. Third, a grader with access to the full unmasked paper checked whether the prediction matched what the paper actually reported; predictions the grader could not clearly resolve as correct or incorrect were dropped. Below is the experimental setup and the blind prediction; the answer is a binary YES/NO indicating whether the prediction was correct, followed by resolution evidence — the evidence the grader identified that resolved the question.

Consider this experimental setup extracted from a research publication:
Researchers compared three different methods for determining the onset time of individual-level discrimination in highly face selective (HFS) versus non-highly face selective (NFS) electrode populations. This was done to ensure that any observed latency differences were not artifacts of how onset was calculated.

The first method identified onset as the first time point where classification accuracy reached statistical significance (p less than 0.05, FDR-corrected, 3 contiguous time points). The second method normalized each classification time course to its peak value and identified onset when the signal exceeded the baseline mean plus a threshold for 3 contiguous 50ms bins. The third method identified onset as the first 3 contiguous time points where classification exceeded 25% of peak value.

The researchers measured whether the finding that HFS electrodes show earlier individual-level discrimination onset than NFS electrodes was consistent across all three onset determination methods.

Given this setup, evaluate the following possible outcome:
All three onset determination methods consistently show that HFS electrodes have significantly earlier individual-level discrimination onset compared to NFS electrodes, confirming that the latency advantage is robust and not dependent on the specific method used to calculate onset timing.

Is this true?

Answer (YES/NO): YES